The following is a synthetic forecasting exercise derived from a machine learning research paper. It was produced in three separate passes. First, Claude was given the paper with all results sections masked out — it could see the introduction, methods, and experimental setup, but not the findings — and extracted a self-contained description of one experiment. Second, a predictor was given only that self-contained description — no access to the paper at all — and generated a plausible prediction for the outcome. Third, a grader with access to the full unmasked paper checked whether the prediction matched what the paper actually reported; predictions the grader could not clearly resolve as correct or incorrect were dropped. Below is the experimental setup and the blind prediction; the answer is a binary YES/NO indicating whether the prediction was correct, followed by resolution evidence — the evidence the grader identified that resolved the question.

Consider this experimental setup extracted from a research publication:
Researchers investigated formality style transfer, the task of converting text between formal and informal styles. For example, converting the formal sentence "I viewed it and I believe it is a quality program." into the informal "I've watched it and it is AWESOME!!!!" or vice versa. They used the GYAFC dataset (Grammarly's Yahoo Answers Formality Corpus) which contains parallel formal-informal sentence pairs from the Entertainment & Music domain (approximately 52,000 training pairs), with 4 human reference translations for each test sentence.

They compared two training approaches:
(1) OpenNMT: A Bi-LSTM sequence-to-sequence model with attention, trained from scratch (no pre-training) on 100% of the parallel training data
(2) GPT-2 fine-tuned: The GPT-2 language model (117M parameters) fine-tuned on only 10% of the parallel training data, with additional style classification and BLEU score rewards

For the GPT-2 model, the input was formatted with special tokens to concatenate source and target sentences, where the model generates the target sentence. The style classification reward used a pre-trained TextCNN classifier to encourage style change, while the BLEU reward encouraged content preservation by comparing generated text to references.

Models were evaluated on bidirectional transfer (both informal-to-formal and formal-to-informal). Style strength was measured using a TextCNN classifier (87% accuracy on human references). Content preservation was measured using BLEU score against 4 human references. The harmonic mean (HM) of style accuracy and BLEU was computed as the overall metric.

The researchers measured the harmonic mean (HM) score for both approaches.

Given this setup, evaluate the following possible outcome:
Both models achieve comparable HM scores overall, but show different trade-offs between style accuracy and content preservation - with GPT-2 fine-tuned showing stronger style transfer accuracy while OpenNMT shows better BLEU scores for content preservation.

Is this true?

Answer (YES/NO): NO